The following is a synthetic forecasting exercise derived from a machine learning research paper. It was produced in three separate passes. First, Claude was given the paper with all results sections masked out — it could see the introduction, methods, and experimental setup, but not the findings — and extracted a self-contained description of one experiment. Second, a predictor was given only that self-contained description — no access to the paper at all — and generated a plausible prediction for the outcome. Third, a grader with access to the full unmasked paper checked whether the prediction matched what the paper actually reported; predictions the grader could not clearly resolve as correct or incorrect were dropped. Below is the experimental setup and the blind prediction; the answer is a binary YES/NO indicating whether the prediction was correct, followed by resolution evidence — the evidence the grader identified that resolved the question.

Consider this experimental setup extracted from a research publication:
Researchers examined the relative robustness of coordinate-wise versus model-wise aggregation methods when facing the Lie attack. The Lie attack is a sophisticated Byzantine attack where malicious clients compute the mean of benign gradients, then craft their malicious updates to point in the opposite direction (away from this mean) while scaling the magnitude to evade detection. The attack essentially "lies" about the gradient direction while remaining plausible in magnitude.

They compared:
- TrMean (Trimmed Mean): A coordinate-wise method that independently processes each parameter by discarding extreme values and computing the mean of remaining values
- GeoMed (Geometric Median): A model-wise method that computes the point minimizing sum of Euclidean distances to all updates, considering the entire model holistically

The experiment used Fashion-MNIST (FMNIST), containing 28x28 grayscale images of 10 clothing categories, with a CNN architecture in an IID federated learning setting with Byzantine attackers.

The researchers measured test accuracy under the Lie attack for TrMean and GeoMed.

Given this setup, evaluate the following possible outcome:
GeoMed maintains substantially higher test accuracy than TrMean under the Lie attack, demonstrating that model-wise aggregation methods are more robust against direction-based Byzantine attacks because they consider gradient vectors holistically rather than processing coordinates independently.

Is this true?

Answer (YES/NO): NO